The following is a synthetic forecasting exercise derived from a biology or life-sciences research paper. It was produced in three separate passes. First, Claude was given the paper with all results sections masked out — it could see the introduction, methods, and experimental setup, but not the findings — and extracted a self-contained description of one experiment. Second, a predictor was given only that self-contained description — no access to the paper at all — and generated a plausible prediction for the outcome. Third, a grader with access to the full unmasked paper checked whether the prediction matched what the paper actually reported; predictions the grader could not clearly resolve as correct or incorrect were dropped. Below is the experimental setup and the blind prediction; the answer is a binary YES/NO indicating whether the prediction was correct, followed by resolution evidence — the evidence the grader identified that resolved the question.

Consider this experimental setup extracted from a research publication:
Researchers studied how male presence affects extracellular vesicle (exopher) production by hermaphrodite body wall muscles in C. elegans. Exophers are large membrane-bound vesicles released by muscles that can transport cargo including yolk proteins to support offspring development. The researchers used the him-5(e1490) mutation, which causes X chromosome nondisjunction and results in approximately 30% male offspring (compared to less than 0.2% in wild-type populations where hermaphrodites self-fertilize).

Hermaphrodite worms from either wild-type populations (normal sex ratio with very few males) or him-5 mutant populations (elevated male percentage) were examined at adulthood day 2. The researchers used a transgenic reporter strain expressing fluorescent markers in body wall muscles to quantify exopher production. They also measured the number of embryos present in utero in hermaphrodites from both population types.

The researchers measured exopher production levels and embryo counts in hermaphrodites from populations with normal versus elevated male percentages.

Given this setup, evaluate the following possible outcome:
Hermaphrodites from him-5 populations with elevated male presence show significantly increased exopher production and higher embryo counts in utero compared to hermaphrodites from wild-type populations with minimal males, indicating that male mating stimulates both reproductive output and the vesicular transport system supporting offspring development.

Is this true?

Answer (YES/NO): NO